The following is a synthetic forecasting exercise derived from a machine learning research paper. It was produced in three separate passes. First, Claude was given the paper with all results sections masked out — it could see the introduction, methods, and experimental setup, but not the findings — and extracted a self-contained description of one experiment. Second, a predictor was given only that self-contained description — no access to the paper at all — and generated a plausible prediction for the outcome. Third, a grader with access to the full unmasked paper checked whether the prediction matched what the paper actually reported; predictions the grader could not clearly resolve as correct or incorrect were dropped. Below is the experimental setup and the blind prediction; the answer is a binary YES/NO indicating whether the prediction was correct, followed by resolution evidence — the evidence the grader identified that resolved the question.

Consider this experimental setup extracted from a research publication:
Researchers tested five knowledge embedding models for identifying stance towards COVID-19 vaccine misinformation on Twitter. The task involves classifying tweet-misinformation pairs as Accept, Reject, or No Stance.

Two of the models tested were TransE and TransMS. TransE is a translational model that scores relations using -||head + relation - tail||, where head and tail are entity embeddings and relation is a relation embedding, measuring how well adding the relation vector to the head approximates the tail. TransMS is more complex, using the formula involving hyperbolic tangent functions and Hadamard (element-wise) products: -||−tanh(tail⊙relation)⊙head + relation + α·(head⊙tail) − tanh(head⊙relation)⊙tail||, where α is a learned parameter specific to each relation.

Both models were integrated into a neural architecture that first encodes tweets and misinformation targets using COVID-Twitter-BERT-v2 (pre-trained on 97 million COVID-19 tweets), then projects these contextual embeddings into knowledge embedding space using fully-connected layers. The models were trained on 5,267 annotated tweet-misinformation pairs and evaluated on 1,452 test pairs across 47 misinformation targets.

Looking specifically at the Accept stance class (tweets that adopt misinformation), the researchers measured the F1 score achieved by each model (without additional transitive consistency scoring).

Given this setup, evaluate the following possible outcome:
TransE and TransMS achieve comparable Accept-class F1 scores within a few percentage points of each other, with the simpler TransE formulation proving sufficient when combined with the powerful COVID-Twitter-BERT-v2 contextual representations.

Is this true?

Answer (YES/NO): NO